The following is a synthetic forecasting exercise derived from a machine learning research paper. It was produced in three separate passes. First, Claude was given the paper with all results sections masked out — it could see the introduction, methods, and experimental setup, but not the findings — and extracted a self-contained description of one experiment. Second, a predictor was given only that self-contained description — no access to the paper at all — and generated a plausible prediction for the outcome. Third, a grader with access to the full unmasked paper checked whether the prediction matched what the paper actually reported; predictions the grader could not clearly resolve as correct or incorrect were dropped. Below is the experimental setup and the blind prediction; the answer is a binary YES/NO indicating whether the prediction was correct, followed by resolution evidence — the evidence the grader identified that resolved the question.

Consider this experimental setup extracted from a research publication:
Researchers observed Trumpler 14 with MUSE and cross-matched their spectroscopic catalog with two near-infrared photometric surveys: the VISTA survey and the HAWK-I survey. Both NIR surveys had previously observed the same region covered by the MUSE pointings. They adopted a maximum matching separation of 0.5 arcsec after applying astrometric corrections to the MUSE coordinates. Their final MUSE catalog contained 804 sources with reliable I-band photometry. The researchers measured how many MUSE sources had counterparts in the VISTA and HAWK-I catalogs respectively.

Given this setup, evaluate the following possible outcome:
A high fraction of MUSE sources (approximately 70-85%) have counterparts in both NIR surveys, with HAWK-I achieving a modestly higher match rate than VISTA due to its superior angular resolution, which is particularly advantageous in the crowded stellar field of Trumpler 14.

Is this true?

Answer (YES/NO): NO